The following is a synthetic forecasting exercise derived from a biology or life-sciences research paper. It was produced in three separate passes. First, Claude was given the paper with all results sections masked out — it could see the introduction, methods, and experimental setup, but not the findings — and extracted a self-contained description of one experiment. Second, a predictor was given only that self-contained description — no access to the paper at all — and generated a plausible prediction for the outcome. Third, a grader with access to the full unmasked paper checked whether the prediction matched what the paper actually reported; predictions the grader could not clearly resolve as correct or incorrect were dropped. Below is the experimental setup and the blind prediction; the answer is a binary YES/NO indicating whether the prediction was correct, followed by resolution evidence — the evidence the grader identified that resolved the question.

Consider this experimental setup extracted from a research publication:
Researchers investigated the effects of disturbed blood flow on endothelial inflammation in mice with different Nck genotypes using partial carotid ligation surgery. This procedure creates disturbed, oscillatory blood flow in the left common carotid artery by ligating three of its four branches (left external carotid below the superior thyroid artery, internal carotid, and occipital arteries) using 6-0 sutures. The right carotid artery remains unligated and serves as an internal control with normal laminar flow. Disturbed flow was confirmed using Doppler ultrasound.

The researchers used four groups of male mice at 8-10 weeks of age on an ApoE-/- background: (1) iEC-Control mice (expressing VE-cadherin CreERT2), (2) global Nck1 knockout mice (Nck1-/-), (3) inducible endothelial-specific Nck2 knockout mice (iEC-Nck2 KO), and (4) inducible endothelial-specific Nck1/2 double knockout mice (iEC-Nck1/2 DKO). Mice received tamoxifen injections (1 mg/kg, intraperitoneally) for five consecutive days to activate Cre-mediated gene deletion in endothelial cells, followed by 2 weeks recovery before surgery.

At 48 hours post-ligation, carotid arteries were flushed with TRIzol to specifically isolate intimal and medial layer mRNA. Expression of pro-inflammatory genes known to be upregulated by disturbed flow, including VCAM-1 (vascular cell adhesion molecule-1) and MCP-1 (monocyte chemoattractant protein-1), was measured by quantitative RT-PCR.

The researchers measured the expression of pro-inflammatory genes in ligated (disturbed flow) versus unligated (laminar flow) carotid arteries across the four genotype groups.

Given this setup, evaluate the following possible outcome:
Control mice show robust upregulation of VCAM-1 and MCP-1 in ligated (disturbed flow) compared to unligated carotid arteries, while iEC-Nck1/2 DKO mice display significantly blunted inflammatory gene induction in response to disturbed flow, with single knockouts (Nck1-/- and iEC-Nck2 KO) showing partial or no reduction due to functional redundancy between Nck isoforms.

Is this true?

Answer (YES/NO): NO